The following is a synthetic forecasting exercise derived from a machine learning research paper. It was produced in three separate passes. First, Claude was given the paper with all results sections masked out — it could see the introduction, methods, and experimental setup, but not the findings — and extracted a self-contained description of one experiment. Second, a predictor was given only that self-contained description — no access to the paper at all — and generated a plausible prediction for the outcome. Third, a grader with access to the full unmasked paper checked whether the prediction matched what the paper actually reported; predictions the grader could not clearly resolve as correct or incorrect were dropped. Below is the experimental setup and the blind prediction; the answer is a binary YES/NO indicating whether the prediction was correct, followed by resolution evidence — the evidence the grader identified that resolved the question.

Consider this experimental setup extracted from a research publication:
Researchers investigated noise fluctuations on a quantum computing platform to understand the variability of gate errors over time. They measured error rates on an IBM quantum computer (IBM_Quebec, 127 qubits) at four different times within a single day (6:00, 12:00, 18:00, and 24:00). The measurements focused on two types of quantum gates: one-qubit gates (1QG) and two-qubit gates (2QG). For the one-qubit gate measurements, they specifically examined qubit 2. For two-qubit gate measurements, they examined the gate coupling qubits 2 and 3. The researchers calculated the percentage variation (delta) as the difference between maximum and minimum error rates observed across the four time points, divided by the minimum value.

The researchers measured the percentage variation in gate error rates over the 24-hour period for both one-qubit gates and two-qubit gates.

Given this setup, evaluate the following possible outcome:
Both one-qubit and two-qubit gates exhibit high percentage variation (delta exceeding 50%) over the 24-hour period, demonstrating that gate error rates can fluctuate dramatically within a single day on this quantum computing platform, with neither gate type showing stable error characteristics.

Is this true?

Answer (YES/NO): NO